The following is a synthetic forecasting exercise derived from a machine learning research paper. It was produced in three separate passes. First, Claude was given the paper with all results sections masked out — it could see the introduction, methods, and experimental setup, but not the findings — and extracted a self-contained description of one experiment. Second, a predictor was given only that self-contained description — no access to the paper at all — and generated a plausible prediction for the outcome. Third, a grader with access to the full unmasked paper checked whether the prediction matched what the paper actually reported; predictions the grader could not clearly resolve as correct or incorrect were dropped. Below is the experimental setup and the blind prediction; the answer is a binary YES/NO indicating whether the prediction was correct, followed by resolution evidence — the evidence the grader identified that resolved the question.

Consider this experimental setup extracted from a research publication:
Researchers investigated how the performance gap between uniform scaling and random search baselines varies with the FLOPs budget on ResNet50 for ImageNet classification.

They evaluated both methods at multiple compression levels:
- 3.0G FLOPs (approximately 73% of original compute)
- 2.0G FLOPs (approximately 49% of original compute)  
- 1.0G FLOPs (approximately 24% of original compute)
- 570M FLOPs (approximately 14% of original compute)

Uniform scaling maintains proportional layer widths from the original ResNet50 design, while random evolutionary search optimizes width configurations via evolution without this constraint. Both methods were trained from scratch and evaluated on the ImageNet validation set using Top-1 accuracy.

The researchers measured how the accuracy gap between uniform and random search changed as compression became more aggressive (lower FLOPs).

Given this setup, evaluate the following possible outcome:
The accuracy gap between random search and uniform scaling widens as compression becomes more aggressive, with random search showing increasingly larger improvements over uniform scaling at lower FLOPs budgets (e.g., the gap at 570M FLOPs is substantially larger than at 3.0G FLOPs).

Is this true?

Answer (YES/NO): NO